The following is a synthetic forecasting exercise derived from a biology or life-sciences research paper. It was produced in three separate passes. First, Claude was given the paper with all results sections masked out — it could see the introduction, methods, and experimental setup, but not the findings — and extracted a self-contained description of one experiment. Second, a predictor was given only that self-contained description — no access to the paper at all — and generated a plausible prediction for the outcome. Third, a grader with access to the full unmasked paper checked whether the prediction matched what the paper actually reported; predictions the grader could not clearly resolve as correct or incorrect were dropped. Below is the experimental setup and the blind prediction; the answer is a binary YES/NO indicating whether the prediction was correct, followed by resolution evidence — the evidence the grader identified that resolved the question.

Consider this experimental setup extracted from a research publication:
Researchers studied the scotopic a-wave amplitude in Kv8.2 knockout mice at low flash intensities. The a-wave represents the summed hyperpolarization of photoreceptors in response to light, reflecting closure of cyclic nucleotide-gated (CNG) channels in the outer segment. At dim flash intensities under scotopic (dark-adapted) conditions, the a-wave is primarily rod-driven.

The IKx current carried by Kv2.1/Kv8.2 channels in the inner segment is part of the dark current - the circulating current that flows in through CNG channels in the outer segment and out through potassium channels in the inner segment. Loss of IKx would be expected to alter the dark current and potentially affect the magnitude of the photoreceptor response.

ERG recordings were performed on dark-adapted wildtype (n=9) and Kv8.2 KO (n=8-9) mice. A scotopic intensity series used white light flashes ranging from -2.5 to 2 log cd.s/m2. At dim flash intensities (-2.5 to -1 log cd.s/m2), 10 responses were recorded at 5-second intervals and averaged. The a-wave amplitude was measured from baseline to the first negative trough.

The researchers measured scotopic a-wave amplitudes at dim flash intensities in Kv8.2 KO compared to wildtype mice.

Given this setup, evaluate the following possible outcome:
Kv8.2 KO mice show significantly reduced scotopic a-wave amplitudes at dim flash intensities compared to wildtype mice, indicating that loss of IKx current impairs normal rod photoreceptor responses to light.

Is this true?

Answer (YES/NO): NO